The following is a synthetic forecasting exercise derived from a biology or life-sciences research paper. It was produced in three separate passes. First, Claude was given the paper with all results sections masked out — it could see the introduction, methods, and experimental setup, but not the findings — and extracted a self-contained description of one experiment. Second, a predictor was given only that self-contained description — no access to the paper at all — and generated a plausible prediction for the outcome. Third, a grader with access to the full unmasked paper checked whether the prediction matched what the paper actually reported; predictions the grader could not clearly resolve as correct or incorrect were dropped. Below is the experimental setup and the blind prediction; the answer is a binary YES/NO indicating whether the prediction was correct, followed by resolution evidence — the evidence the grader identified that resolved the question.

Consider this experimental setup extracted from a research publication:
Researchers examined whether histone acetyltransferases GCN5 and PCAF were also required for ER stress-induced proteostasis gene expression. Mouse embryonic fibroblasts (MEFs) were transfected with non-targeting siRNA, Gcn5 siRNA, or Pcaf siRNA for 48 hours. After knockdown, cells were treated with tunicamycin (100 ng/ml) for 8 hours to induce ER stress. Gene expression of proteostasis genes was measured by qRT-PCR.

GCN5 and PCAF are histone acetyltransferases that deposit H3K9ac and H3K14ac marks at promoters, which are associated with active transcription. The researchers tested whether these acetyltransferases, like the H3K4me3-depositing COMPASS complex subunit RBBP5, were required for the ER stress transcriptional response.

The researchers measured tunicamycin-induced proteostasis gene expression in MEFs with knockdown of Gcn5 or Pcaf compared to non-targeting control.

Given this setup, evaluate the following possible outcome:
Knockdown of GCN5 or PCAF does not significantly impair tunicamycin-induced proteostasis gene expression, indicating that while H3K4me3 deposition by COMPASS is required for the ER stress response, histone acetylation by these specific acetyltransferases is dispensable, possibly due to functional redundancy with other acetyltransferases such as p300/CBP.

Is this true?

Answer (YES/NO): YES